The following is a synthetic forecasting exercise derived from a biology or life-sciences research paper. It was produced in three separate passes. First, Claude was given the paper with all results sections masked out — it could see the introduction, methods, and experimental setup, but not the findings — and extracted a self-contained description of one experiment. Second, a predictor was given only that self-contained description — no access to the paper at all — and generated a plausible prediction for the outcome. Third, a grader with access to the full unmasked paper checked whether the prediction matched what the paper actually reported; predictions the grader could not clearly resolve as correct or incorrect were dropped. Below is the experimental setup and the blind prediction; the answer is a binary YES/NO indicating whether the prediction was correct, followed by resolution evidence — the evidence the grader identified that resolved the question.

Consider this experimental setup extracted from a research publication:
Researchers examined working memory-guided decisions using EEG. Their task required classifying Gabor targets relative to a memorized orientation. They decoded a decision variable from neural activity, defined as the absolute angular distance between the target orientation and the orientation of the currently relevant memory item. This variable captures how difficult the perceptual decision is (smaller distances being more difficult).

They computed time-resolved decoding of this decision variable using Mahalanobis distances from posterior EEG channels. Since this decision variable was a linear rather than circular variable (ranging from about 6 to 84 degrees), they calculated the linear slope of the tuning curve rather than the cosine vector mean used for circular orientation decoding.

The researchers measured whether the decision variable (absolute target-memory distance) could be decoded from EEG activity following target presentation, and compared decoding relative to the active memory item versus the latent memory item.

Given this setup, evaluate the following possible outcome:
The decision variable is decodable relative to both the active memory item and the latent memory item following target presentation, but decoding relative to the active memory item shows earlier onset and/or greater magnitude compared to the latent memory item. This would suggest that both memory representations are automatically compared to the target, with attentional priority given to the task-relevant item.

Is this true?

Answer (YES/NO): NO